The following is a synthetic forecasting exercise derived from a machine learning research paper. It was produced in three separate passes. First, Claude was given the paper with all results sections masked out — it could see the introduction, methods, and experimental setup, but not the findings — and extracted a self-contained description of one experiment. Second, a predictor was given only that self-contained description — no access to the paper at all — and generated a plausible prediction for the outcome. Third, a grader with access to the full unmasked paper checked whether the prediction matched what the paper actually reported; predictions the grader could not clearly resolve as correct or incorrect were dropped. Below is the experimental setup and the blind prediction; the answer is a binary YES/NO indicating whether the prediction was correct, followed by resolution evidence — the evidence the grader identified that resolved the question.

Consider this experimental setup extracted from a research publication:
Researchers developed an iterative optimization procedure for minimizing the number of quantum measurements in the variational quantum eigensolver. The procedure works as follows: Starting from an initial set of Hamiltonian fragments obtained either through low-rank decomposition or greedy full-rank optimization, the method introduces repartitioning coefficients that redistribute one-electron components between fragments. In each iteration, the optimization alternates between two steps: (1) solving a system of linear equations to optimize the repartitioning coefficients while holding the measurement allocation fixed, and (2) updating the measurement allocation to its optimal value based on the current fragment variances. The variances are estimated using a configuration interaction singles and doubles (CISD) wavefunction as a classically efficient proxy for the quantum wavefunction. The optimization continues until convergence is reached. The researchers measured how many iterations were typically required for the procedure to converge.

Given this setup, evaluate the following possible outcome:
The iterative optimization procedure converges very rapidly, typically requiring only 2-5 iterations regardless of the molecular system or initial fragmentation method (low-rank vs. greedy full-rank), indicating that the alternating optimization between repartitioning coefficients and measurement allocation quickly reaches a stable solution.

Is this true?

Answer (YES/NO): YES